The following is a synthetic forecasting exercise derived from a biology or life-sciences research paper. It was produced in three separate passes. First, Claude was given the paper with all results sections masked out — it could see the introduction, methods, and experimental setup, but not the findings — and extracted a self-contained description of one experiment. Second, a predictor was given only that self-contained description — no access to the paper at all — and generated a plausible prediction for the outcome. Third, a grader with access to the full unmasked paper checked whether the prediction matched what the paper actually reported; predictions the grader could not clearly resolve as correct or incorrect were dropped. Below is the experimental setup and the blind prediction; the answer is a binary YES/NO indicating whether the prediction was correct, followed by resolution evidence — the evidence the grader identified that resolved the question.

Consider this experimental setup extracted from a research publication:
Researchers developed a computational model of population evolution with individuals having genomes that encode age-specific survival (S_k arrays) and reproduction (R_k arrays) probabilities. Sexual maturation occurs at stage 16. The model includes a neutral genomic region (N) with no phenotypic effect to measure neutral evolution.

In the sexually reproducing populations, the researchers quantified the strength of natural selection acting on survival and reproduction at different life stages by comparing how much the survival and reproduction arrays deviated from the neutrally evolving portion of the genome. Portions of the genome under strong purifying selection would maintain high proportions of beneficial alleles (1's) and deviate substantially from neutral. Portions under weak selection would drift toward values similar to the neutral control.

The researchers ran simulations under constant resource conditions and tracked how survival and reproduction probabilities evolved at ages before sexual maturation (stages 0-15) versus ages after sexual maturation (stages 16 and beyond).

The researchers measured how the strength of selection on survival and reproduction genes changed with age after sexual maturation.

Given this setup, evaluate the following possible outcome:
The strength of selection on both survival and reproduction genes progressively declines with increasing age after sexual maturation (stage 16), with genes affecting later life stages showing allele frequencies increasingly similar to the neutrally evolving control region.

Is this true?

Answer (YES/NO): YES